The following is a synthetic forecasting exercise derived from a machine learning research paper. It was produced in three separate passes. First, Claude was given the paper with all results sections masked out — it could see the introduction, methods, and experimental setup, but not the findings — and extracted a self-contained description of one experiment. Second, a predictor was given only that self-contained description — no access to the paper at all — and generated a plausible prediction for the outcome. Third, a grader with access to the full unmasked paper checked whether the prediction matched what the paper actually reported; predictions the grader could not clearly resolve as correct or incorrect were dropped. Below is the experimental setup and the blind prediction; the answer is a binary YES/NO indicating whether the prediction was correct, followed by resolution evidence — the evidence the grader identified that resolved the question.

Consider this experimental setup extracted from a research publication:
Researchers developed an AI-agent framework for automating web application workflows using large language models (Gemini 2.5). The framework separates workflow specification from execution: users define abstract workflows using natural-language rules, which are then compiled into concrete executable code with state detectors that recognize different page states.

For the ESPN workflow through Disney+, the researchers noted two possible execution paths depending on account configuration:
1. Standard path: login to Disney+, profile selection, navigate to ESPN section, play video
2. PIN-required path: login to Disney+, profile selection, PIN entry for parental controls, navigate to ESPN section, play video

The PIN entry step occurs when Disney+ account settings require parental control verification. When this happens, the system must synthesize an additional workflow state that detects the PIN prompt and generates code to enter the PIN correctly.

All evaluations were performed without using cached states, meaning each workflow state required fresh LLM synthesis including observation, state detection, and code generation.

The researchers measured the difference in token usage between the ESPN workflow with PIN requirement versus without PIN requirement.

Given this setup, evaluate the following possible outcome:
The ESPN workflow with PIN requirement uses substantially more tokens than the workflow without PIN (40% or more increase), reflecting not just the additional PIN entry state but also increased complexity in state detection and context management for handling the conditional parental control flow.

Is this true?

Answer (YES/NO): NO